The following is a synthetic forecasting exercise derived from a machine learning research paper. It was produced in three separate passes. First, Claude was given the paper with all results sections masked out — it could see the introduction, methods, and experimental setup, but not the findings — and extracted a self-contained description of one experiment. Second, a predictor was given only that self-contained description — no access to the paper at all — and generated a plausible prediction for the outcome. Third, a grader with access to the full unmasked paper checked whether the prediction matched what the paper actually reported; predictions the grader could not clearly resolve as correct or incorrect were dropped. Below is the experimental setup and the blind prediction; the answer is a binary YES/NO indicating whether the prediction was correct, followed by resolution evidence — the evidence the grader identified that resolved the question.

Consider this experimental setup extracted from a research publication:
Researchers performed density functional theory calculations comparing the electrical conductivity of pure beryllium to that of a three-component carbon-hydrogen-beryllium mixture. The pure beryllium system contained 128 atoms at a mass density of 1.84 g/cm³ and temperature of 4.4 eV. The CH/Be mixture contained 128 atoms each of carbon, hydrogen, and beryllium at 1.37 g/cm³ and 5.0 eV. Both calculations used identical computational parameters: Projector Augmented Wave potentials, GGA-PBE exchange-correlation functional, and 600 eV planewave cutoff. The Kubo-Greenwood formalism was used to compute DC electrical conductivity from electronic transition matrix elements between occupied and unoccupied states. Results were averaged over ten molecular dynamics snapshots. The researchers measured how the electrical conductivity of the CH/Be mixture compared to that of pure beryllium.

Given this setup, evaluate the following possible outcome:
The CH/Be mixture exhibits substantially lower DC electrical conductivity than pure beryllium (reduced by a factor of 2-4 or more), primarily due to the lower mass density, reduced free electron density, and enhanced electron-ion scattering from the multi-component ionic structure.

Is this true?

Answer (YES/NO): YES